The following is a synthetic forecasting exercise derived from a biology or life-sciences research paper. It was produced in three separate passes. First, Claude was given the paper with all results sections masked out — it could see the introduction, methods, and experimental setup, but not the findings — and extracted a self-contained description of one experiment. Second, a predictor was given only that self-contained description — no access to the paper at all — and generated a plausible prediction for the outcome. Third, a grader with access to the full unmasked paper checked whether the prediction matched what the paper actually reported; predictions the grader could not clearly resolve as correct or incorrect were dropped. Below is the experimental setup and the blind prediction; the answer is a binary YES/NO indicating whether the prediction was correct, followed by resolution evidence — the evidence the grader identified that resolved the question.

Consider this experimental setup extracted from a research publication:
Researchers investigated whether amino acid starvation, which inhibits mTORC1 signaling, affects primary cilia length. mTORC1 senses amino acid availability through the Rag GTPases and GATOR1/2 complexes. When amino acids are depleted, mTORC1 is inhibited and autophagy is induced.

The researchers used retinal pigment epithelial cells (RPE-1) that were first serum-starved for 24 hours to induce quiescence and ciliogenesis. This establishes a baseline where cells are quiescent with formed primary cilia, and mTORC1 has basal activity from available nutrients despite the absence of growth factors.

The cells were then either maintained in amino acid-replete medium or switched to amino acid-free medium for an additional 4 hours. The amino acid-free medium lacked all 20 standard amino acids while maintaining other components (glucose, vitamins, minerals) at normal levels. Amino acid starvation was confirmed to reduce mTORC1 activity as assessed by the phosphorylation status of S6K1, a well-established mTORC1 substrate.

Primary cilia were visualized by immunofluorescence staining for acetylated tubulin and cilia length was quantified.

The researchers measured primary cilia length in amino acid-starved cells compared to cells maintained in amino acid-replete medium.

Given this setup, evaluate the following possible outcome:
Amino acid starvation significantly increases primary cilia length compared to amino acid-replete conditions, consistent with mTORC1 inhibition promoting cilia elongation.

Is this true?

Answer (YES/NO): NO